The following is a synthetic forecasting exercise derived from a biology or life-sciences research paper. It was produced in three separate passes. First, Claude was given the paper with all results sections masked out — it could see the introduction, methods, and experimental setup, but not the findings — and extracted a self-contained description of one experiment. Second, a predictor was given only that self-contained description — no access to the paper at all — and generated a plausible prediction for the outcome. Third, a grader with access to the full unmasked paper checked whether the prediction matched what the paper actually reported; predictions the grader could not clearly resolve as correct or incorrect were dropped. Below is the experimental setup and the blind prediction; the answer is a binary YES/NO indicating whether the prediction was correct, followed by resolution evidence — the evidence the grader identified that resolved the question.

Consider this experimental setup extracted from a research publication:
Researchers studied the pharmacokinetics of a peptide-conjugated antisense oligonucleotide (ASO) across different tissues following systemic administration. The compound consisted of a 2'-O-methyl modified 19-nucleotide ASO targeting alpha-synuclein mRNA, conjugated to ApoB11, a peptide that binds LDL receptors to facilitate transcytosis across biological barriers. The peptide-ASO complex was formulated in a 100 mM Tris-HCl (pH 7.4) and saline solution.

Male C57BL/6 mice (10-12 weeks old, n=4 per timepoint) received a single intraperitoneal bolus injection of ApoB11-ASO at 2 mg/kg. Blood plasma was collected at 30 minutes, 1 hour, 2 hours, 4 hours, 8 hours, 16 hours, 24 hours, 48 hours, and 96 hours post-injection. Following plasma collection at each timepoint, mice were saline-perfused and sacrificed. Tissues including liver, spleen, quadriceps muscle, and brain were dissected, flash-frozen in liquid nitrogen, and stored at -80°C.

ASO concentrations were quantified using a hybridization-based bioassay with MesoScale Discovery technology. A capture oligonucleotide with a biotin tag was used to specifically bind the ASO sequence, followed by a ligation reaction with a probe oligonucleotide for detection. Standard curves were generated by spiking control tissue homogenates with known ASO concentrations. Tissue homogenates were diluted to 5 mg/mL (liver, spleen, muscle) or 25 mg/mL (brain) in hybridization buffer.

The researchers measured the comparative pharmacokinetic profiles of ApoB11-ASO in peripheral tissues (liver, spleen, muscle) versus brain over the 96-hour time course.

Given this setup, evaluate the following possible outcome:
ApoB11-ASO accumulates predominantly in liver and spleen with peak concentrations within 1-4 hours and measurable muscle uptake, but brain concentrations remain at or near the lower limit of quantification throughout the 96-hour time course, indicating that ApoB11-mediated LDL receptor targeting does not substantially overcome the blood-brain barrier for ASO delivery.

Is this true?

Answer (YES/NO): NO